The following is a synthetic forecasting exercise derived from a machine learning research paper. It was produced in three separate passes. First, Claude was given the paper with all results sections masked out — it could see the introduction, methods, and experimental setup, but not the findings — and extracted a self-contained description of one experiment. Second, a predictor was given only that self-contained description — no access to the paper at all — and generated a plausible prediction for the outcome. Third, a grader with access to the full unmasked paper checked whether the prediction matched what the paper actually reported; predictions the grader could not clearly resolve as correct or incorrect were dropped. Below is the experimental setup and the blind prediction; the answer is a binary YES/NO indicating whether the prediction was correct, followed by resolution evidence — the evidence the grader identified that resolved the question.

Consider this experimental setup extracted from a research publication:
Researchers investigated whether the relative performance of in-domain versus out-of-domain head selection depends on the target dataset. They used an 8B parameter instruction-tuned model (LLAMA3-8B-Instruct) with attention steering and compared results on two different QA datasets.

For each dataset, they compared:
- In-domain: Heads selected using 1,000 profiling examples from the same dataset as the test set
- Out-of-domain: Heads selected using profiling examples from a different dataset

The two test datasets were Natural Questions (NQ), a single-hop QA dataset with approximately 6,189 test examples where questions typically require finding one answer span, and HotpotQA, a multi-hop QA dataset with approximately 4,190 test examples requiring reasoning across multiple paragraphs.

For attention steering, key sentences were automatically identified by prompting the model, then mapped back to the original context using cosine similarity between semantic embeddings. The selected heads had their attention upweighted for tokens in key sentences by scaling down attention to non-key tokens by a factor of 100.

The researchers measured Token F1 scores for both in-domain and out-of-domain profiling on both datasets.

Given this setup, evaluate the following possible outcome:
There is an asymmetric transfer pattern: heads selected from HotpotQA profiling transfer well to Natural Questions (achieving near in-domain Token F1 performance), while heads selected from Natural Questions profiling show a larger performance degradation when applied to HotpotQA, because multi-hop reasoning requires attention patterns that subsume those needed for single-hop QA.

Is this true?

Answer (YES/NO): NO